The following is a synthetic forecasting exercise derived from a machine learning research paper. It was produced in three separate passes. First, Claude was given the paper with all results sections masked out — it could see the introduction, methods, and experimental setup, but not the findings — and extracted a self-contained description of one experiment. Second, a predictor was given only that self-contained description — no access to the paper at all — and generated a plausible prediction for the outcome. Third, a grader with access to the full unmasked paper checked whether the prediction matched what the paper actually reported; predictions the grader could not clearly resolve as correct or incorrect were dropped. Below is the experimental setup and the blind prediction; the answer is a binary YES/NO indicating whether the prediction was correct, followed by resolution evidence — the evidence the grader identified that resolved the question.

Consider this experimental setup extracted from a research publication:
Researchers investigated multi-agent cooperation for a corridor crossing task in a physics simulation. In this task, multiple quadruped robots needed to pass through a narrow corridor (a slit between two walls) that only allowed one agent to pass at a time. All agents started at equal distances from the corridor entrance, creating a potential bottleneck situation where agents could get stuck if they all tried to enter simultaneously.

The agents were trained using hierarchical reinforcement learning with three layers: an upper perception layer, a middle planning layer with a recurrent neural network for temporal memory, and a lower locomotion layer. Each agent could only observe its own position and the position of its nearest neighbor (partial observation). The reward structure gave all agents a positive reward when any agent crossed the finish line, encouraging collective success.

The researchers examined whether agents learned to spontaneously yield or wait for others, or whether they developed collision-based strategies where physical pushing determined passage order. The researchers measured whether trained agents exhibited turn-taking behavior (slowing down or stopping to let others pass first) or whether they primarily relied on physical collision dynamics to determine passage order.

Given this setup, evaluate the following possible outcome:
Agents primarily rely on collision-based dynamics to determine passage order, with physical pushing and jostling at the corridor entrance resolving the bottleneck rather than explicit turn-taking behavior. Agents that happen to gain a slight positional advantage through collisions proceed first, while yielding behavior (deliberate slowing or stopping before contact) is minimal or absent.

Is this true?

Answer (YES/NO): NO